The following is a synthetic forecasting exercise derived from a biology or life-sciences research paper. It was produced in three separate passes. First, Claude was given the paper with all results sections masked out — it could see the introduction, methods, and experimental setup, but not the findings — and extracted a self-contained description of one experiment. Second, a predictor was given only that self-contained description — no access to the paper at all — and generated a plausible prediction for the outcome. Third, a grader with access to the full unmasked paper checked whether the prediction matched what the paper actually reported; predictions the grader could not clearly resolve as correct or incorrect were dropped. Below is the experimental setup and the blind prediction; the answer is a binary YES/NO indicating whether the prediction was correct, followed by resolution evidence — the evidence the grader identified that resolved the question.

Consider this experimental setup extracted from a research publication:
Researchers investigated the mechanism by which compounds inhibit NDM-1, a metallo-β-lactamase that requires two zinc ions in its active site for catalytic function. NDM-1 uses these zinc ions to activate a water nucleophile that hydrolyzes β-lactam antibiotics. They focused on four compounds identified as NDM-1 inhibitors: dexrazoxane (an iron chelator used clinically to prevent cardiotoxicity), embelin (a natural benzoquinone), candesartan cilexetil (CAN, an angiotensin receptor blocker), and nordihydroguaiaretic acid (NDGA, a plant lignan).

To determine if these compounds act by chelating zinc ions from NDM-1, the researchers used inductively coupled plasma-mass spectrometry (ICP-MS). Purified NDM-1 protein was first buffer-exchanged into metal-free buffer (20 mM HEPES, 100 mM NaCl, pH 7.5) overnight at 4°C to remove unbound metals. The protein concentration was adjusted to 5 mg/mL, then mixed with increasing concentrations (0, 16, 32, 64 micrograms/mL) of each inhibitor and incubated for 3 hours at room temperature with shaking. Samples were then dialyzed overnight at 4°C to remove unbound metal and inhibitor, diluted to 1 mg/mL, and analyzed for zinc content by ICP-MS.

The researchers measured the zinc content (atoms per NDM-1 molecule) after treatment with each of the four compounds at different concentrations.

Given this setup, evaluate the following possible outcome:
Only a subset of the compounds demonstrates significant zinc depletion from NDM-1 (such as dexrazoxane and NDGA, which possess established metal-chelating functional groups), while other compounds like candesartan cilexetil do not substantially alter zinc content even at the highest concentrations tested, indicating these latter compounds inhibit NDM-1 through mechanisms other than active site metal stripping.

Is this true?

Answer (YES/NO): NO